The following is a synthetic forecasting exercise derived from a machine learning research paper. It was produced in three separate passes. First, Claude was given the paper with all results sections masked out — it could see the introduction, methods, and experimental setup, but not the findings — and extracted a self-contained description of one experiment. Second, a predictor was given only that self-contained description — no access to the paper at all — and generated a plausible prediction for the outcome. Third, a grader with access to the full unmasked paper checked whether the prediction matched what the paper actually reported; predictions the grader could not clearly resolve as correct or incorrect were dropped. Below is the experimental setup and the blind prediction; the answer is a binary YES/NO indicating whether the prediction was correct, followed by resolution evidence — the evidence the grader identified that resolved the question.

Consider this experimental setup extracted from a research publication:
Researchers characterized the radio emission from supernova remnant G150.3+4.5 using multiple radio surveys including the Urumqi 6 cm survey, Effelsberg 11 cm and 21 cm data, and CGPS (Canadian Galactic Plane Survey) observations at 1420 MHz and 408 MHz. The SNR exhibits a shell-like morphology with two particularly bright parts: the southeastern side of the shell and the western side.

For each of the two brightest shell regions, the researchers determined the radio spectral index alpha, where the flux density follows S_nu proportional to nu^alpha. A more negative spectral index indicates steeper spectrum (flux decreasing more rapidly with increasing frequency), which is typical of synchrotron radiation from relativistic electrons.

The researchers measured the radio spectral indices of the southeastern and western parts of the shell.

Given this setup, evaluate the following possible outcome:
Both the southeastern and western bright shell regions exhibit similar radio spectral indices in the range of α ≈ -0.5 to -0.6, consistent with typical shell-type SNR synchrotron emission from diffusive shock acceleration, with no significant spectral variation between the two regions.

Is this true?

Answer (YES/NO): NO